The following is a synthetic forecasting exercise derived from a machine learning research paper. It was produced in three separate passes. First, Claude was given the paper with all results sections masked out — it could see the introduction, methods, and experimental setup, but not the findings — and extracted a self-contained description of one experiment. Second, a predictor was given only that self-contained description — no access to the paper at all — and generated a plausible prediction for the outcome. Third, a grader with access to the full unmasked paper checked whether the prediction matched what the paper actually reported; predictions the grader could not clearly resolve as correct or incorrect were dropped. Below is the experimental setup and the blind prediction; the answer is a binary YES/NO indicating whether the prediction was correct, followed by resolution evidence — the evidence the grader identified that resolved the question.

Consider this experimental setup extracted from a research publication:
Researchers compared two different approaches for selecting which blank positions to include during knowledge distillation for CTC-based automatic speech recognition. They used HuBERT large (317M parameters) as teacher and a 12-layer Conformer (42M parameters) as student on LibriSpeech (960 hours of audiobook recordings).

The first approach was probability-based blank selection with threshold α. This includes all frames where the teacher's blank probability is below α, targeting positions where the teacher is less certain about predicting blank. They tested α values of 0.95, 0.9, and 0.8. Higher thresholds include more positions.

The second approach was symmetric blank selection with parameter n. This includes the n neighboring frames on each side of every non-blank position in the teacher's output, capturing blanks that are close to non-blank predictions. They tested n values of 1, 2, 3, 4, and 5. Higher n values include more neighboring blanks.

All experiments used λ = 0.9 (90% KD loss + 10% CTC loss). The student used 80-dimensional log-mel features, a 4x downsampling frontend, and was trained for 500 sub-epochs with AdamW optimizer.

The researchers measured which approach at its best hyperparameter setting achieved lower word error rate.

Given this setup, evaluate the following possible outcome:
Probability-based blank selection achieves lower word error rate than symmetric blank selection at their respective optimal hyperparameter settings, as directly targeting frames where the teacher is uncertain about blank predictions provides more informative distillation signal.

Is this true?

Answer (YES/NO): NO